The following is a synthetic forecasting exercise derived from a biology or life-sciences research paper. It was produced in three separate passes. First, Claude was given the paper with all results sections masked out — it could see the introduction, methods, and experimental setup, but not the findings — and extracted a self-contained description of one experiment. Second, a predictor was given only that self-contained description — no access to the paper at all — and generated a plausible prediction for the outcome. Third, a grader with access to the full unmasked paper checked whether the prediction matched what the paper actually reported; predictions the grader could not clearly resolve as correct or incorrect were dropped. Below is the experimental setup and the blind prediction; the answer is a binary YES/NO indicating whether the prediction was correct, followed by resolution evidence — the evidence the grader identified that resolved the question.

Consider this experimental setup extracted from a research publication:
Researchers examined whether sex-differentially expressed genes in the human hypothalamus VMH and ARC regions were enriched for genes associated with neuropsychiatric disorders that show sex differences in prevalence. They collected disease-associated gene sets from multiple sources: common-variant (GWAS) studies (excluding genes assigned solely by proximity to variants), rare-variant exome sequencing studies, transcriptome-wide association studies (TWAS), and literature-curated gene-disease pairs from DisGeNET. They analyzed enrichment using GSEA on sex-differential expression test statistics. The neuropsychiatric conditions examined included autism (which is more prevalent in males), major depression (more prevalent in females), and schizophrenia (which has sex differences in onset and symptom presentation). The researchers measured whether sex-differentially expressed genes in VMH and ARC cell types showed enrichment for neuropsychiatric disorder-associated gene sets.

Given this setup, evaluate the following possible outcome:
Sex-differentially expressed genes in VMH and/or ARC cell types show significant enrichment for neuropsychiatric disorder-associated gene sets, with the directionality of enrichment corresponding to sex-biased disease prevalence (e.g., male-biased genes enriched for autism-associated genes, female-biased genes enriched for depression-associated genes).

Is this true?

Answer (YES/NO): NO